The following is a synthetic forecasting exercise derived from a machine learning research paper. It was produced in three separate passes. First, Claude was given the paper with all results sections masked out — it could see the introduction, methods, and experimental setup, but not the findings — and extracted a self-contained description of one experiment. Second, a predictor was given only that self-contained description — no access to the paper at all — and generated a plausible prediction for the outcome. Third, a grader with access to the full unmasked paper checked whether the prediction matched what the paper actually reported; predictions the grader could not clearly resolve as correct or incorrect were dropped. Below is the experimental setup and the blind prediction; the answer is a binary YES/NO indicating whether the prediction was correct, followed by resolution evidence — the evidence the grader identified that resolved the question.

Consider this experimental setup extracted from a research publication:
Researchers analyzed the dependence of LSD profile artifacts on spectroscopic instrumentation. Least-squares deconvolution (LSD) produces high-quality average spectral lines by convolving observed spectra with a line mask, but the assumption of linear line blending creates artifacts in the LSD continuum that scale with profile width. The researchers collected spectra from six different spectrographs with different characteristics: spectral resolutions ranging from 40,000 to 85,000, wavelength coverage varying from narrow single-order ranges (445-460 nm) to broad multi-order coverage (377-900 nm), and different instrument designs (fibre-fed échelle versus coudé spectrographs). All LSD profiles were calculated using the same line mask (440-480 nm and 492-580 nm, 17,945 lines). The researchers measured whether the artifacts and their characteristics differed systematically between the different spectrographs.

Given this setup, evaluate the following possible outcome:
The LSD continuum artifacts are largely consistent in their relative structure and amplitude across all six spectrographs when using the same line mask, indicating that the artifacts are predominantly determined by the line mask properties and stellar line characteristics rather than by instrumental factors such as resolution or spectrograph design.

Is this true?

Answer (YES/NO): NO